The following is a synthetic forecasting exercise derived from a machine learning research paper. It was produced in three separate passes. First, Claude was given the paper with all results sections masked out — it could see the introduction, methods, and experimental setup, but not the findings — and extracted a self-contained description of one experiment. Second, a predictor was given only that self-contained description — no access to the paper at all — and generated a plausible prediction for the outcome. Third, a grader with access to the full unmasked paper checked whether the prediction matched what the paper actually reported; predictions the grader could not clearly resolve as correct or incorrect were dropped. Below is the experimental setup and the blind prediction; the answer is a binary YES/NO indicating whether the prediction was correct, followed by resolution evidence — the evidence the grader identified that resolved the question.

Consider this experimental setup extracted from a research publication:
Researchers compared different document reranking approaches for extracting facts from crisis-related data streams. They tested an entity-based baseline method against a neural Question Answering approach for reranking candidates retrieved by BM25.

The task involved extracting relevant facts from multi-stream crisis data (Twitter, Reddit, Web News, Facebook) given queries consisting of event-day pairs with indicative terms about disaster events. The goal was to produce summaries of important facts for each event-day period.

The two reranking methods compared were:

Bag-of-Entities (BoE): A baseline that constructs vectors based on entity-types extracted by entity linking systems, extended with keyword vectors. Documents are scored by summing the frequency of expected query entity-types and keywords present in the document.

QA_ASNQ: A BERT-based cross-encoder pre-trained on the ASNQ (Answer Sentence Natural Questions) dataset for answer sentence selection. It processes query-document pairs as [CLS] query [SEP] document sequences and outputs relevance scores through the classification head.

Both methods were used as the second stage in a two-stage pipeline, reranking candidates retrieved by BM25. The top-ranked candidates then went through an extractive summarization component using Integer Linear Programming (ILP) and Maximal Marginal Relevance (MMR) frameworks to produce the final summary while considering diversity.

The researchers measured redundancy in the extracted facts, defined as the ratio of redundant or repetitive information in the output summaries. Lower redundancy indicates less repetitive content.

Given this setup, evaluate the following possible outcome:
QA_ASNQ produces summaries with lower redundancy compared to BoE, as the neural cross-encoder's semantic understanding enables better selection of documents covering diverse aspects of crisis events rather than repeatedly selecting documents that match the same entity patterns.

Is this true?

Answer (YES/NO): NO